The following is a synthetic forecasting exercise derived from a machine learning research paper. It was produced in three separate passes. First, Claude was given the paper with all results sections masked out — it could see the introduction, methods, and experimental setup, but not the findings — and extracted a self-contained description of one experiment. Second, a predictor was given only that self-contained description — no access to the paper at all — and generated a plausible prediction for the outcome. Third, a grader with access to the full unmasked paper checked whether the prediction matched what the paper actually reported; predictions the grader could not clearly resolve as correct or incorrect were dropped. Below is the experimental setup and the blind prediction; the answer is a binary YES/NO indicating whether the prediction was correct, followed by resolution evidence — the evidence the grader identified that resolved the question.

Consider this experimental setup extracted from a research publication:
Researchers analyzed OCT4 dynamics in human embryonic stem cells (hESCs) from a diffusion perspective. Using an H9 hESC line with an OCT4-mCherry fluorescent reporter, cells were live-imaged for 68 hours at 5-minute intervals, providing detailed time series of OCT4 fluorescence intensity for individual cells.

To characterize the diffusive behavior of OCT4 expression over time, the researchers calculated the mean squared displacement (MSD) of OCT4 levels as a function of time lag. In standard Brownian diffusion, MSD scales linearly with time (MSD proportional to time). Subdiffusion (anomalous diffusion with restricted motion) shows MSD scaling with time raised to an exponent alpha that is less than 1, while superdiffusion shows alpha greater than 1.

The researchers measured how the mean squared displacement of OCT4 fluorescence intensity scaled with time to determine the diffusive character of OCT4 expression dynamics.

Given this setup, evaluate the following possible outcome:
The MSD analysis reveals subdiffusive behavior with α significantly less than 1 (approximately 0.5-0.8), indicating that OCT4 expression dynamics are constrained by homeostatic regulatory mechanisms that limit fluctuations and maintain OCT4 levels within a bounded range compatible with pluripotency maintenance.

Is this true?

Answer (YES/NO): NO